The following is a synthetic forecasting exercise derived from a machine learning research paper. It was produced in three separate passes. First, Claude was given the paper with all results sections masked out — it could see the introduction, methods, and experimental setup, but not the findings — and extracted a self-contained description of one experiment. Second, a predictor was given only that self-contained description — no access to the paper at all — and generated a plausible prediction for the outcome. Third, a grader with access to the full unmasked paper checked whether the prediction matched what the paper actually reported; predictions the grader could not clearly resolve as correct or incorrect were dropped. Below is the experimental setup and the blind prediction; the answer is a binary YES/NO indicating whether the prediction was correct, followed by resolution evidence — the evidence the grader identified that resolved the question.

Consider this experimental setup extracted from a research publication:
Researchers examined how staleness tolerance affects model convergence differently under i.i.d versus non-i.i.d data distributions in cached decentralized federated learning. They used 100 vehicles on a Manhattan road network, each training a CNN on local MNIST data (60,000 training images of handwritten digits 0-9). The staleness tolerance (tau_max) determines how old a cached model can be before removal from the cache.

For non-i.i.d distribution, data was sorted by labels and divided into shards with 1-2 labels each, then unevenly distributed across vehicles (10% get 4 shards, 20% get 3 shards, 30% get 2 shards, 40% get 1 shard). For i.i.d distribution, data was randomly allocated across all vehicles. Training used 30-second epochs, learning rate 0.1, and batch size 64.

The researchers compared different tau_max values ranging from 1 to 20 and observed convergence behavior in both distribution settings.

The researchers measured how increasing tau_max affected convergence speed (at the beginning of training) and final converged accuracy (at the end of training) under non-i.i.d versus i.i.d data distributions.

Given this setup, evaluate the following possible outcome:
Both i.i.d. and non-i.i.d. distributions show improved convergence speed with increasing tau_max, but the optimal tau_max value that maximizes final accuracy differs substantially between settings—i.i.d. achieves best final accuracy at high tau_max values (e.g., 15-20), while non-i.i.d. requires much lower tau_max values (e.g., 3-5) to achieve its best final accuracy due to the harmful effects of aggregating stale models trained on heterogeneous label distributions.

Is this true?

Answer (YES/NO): NO